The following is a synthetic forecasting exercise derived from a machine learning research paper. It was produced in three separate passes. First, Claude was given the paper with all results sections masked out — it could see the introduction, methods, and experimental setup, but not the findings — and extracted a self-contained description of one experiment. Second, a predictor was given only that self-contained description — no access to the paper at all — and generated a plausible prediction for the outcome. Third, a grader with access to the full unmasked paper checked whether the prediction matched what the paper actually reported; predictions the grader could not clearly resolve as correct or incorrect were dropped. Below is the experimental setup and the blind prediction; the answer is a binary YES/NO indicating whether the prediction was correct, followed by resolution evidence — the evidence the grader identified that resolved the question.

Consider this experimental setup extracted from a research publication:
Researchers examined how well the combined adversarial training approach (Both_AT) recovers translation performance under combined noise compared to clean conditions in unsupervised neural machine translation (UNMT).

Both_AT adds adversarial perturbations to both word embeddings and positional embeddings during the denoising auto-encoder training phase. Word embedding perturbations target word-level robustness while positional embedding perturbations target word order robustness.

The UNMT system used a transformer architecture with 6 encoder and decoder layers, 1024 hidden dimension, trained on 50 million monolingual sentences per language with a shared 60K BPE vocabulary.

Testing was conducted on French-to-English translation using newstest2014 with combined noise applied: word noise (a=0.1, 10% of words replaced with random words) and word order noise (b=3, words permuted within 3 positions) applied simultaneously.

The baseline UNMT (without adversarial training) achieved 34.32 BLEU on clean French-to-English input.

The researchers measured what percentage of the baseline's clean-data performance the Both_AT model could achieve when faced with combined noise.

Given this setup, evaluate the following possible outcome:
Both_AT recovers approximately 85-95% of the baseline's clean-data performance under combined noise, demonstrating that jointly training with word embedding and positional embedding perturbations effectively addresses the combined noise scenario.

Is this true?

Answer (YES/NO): YES